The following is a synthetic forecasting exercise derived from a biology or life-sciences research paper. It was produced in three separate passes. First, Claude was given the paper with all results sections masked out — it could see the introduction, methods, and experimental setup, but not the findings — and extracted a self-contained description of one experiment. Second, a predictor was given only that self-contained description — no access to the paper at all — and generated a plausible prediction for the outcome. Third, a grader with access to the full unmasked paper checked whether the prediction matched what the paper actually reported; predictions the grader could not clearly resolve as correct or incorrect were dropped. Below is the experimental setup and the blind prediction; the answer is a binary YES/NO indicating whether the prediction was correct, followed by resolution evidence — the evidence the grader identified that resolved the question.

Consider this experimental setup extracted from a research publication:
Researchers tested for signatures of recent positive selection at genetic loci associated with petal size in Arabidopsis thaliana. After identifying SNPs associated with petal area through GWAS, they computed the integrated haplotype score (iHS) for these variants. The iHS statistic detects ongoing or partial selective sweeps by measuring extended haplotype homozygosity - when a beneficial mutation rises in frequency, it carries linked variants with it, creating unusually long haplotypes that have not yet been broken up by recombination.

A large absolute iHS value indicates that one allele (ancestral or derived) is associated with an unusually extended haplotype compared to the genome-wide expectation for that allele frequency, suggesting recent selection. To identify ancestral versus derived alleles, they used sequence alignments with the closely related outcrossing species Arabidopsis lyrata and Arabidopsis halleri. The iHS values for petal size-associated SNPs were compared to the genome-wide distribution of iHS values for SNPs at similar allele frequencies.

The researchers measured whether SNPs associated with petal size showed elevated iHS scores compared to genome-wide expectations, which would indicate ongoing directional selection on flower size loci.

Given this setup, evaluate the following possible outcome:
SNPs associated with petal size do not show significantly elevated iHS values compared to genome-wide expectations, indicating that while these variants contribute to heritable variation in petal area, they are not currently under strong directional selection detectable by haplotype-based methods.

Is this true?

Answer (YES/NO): YES